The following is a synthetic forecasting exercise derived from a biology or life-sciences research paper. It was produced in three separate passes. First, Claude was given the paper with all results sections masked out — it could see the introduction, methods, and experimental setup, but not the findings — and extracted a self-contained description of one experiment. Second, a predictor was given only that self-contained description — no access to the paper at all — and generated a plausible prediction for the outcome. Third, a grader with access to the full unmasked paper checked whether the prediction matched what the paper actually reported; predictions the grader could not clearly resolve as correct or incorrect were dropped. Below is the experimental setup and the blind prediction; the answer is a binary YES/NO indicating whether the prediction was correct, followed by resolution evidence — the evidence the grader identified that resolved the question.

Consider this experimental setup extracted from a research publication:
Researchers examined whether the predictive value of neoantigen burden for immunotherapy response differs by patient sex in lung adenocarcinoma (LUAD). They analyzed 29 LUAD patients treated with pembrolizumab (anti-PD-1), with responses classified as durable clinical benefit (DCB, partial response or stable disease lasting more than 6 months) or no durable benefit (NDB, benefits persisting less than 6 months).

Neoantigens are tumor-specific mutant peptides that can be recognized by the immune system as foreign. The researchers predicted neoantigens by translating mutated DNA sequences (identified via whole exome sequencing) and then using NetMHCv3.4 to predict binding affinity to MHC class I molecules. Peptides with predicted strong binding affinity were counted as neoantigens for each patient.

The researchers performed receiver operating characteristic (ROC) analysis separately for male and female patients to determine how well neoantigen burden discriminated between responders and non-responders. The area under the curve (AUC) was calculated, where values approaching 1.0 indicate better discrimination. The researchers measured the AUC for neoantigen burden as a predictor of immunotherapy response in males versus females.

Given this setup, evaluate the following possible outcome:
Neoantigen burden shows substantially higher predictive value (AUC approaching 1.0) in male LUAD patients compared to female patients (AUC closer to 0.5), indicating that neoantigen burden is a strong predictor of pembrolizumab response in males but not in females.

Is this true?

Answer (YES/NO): NO